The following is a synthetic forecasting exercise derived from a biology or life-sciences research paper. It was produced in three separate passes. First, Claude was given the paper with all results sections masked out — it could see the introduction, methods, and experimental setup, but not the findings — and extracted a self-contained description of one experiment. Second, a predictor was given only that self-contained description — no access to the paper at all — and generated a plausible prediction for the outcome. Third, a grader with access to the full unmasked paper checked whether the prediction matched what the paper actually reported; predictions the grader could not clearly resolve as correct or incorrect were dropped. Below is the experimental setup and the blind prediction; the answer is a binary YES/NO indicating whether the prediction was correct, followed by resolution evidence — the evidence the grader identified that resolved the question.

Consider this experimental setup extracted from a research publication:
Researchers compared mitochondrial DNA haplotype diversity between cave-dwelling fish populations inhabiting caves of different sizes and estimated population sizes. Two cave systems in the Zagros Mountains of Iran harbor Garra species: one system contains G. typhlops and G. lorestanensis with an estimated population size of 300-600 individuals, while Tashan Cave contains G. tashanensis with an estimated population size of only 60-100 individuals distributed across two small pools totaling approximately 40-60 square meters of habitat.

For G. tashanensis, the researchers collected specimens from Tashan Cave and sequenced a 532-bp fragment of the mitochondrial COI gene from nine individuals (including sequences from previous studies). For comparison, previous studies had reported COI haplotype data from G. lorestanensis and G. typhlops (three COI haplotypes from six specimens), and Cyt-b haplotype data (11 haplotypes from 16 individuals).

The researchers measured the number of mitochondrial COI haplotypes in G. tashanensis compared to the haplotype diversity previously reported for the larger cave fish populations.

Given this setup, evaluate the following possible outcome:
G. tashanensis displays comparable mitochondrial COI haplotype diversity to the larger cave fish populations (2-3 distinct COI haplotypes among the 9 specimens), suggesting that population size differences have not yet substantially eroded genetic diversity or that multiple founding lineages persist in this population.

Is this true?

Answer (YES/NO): NO